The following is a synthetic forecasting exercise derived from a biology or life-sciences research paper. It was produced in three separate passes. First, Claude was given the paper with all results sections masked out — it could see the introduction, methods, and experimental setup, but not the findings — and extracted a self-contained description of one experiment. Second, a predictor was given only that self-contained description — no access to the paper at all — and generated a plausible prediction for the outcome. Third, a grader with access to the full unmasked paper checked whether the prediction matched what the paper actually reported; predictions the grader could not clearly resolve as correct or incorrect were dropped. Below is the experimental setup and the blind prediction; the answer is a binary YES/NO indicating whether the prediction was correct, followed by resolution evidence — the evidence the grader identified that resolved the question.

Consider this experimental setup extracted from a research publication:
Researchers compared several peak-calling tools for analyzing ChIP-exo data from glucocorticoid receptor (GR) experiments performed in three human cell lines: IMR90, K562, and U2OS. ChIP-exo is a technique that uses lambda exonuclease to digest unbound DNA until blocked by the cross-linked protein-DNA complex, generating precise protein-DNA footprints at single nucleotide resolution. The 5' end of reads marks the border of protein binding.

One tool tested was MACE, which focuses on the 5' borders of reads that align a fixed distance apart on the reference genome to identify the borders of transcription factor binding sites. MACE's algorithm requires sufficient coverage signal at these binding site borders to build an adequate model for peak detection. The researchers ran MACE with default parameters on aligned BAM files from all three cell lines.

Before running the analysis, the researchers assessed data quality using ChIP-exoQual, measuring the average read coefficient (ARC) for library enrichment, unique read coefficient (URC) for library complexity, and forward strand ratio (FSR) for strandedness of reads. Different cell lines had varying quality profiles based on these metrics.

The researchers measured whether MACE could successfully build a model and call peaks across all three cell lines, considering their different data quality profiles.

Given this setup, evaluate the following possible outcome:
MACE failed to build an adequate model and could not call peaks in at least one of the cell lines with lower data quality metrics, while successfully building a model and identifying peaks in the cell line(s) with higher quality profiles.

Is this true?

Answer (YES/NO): NO